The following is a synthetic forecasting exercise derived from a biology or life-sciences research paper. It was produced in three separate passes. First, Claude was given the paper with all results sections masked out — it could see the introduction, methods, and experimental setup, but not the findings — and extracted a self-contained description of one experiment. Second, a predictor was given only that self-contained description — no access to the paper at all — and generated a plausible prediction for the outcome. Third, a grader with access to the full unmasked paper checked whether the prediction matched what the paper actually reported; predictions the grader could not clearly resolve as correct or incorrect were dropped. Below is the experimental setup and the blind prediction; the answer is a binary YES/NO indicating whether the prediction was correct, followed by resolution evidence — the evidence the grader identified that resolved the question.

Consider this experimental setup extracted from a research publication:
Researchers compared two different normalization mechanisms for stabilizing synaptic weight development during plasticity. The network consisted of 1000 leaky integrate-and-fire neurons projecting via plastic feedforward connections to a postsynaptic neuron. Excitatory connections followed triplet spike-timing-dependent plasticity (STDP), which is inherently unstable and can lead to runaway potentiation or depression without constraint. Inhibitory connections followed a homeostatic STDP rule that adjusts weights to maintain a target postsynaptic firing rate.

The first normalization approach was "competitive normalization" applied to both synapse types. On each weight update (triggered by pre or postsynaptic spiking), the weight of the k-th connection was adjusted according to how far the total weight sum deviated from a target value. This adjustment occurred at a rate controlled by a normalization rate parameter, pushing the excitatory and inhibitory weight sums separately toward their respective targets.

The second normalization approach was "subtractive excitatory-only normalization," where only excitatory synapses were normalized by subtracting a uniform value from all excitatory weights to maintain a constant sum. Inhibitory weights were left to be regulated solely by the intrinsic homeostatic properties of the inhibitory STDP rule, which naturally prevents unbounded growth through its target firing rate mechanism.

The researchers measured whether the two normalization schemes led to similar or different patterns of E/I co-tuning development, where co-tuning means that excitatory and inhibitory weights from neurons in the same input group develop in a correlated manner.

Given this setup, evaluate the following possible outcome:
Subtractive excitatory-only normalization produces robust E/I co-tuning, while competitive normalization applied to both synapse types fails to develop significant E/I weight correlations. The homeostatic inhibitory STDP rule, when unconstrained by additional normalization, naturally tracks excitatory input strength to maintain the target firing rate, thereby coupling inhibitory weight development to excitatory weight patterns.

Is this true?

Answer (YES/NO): NO